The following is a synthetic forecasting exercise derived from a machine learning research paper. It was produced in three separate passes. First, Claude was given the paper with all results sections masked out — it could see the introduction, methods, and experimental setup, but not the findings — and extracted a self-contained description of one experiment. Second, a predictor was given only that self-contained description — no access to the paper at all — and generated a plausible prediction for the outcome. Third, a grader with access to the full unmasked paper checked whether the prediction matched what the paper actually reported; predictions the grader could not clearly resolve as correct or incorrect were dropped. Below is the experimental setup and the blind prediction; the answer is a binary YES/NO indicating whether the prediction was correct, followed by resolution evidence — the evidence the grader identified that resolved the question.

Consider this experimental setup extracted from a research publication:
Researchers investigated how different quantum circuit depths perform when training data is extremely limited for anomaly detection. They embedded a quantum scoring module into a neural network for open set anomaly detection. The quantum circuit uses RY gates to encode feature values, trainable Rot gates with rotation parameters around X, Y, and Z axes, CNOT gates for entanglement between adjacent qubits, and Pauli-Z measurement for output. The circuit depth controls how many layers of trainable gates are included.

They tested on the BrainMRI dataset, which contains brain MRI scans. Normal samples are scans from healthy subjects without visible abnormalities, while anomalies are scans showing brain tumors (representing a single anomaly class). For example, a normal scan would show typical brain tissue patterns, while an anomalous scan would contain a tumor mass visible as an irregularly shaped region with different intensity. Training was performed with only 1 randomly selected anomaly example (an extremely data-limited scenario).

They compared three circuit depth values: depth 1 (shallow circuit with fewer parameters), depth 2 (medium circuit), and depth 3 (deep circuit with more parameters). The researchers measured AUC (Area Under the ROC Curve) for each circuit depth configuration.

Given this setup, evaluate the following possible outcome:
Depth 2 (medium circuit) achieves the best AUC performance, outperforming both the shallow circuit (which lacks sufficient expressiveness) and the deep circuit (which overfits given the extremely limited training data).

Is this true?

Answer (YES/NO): NO